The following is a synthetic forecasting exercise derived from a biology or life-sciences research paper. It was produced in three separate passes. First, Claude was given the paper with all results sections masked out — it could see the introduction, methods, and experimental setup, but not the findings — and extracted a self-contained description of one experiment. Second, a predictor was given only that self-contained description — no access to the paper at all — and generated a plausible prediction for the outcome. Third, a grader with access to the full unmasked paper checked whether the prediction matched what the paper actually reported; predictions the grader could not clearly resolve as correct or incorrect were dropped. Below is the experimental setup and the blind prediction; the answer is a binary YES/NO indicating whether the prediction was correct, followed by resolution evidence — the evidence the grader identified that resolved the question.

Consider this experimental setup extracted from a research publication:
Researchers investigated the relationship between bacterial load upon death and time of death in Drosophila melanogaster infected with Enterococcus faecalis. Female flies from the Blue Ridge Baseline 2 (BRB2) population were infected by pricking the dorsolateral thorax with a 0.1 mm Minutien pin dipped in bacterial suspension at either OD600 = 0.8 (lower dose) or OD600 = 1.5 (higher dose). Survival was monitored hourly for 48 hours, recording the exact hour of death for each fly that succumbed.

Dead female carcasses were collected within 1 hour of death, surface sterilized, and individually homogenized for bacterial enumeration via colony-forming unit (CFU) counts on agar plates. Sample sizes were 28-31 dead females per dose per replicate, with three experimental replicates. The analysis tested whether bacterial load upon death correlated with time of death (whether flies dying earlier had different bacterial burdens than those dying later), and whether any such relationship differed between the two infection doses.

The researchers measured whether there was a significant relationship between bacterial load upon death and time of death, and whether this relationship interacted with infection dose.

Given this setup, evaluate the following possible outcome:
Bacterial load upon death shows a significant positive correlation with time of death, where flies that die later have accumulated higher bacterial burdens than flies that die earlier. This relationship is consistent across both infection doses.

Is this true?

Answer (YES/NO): NO